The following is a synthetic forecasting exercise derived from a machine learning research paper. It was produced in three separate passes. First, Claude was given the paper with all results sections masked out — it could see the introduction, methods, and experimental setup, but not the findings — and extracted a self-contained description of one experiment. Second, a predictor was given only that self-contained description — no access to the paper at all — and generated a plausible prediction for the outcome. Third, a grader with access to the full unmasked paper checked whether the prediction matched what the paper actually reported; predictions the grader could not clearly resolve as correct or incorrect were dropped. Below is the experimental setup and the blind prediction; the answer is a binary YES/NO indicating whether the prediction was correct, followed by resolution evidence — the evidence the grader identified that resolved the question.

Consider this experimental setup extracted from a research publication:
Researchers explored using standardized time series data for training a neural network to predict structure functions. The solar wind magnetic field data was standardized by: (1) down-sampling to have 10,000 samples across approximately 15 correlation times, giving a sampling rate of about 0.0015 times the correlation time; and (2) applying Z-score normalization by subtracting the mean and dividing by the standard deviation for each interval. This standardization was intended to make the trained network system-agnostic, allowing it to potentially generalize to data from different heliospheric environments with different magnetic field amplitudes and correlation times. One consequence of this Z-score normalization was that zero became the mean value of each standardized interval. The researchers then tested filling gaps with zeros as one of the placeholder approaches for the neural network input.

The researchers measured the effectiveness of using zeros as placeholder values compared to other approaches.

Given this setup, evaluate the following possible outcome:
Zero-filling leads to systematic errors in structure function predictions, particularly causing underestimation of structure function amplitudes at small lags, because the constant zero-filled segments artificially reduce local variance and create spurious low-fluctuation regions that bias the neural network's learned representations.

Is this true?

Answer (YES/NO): NO